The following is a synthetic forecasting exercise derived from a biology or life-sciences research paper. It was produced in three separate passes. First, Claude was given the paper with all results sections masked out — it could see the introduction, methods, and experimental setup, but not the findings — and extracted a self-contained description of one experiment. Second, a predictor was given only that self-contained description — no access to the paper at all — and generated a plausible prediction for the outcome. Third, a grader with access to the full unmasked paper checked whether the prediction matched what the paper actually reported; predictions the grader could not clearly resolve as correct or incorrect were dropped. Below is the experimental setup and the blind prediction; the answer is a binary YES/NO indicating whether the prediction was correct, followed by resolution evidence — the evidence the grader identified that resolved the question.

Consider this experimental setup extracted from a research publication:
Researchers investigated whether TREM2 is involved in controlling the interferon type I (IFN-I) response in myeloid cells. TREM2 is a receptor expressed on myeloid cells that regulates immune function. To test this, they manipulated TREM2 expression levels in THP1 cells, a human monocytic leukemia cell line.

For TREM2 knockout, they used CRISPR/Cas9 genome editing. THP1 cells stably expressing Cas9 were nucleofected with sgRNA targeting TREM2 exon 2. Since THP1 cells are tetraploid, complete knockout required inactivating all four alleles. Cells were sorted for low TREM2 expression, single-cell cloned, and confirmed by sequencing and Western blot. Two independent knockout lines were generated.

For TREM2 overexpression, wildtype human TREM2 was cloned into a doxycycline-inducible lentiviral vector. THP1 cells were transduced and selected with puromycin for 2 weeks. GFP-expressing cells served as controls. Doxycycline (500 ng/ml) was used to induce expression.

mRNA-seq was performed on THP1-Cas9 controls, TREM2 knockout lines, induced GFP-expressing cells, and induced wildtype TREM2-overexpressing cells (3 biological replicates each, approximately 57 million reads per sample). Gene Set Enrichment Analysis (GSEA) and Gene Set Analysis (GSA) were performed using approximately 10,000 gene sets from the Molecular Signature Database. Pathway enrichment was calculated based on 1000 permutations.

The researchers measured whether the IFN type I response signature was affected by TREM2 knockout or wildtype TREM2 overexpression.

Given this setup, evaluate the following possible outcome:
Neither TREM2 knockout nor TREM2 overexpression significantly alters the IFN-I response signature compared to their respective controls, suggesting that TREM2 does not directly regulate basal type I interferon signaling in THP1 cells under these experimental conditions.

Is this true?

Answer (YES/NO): NO